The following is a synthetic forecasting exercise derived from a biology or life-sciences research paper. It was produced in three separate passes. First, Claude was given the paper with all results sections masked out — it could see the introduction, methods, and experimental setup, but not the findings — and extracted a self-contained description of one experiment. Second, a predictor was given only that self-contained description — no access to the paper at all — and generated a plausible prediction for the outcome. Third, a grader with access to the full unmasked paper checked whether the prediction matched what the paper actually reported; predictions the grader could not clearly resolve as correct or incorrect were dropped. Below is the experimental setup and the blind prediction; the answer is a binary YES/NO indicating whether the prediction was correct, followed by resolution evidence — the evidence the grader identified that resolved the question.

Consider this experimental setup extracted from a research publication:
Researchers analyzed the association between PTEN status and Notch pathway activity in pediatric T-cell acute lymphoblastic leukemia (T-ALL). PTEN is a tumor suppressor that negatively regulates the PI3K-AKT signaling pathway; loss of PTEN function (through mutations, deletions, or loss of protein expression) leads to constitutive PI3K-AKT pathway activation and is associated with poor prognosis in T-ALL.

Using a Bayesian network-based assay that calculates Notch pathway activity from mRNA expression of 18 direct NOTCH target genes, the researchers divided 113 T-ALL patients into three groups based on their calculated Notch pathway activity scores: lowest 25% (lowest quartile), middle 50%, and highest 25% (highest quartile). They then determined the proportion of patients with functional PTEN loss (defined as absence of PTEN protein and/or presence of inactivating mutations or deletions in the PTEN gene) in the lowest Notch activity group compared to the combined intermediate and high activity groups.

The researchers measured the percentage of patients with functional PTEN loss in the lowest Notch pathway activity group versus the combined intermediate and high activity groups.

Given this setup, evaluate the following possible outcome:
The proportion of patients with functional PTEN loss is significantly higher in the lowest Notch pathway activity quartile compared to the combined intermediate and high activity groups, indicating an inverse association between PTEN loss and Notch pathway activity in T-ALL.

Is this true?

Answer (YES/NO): YES